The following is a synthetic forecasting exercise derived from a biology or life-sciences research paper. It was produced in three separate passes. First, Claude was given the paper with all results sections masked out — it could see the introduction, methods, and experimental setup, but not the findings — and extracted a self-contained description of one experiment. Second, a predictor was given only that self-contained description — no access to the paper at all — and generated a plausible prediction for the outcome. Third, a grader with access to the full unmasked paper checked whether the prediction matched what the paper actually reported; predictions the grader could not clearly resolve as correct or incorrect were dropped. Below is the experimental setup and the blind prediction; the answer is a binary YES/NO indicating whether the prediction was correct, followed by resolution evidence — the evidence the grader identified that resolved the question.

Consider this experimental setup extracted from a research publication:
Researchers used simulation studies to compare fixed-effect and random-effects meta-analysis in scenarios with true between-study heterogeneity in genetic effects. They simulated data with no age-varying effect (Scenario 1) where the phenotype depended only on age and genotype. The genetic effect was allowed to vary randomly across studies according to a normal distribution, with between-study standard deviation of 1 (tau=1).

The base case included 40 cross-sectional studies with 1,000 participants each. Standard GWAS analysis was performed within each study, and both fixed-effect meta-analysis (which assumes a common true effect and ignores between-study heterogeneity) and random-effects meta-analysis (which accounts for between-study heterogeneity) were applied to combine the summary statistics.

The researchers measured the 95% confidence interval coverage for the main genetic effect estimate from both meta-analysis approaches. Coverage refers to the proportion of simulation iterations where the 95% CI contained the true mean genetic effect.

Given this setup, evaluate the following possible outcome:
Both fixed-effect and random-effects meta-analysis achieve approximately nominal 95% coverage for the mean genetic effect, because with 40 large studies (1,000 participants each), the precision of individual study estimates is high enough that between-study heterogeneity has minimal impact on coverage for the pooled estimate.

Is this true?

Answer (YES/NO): NO